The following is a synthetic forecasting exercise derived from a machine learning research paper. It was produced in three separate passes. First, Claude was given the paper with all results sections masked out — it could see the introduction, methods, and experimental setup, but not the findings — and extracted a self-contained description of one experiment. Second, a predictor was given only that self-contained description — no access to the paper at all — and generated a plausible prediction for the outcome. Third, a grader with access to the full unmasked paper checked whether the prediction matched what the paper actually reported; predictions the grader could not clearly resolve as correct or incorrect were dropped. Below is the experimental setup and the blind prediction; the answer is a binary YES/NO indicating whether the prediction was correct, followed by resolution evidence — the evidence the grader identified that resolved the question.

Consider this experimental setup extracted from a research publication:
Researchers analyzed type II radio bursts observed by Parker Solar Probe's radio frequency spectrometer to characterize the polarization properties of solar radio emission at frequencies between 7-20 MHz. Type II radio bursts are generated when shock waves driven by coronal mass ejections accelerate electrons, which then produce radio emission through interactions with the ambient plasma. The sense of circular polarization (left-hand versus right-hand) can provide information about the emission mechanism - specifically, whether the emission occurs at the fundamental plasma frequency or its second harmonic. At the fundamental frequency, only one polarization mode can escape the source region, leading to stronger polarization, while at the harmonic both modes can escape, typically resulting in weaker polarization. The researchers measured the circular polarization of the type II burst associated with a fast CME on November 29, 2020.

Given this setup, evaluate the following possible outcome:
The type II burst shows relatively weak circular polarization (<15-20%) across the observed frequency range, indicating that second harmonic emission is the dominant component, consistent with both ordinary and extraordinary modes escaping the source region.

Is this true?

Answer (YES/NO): NO